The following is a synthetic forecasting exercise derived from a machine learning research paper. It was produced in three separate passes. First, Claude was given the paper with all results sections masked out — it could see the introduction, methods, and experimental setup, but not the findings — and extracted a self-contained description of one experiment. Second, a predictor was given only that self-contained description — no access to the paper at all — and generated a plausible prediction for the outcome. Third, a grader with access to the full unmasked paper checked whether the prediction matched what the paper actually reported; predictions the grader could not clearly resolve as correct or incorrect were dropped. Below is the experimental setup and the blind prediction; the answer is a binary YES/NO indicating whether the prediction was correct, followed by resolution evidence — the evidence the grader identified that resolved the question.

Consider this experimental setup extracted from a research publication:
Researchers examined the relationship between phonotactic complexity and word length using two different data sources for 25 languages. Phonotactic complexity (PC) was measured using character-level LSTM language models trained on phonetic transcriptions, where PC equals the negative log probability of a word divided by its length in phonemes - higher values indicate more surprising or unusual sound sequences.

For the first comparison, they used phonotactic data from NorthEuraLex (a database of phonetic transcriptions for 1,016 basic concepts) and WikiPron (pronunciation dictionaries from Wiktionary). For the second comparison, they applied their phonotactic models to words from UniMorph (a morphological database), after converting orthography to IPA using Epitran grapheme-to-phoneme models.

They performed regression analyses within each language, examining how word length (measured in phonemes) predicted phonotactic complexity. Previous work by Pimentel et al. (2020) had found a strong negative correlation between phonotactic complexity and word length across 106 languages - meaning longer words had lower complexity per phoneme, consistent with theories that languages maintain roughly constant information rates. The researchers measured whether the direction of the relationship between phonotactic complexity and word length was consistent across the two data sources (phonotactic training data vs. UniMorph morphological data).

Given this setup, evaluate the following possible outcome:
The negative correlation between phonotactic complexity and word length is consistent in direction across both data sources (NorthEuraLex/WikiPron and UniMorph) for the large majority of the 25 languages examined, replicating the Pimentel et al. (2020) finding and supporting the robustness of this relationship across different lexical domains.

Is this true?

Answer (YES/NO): NO